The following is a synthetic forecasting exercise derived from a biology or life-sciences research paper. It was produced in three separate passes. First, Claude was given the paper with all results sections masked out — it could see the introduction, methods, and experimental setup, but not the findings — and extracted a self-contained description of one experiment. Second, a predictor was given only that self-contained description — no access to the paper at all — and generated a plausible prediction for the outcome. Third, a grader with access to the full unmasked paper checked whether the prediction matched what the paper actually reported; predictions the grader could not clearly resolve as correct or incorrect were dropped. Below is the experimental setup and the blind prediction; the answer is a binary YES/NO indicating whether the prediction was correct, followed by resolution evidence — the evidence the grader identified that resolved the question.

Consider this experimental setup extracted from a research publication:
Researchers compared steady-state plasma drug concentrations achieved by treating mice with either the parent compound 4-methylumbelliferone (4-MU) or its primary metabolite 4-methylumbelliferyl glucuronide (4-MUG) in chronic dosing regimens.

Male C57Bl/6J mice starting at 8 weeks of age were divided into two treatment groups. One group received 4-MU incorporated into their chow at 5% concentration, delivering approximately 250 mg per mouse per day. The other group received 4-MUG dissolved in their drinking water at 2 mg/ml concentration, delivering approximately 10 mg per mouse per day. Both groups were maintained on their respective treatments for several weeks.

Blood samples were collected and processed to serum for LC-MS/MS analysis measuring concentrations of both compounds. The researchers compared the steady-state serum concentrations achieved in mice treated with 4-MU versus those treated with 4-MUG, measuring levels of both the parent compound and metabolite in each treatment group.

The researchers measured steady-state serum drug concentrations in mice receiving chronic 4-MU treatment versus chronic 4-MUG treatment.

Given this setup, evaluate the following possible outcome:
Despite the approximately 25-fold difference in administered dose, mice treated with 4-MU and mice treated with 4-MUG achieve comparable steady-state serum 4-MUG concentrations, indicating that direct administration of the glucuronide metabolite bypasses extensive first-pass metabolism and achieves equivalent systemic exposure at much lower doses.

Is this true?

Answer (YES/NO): NO